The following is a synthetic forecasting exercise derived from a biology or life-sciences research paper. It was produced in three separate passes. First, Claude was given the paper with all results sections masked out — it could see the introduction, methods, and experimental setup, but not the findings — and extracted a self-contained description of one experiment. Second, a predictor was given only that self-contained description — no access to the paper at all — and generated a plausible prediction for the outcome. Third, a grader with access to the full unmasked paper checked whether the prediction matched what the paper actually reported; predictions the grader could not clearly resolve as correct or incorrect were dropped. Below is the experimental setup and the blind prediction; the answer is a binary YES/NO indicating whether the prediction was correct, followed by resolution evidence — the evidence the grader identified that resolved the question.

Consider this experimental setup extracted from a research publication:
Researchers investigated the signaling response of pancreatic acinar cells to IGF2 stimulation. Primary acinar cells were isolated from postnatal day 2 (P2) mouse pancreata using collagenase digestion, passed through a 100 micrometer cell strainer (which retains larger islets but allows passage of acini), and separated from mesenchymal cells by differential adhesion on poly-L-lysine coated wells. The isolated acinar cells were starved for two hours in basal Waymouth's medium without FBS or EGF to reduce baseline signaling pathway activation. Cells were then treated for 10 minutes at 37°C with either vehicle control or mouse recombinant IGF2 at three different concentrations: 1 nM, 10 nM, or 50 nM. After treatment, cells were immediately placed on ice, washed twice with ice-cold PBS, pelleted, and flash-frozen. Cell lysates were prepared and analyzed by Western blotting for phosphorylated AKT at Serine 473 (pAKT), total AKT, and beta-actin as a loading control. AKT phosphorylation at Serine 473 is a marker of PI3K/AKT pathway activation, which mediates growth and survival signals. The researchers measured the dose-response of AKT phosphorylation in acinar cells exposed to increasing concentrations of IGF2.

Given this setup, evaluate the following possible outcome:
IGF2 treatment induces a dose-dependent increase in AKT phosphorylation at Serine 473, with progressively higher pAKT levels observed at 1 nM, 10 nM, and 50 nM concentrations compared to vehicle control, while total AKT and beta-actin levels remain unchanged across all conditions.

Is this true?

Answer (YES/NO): YES